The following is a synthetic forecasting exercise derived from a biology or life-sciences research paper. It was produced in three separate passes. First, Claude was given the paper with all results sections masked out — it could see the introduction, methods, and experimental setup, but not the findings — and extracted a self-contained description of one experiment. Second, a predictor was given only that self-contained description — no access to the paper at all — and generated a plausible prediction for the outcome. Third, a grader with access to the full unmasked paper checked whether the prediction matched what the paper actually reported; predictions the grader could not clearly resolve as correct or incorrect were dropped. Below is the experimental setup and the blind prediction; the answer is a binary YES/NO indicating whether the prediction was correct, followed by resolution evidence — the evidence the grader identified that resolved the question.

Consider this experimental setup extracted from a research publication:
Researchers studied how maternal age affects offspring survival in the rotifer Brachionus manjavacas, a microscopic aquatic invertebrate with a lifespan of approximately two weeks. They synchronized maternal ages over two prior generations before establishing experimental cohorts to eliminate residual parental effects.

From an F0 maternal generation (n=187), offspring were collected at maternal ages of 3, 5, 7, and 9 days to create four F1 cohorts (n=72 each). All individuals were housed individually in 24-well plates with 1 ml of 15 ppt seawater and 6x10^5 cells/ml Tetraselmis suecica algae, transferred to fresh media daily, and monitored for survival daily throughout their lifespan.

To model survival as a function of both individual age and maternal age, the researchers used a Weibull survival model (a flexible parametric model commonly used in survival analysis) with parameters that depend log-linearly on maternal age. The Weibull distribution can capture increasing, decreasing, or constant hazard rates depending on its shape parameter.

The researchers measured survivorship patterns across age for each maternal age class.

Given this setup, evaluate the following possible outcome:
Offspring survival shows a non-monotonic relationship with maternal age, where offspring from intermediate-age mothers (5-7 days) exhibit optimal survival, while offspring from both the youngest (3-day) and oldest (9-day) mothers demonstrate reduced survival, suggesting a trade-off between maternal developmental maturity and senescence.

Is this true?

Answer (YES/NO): NO